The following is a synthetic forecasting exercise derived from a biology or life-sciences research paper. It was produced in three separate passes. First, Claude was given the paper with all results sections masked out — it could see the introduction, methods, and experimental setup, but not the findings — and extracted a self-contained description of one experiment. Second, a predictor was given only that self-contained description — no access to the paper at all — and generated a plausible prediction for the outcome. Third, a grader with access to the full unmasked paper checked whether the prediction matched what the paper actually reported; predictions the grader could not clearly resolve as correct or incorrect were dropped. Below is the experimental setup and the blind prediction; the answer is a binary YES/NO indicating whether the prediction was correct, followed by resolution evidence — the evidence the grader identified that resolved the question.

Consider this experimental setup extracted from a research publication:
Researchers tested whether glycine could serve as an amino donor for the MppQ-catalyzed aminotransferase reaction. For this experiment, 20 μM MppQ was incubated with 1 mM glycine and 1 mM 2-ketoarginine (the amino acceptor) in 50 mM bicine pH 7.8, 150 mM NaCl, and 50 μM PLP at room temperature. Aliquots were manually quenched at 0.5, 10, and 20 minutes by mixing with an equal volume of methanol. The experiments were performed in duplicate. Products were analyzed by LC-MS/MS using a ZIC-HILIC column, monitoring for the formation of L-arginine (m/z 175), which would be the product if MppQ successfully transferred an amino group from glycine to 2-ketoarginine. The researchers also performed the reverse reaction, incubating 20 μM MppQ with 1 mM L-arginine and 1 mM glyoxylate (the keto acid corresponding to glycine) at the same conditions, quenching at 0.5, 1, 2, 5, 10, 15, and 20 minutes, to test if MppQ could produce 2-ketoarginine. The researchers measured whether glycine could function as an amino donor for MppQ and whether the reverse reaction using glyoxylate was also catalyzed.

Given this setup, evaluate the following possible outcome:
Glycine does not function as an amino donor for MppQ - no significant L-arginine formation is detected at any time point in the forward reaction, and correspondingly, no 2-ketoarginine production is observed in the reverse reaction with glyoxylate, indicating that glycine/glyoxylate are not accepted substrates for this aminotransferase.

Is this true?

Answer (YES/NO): NO